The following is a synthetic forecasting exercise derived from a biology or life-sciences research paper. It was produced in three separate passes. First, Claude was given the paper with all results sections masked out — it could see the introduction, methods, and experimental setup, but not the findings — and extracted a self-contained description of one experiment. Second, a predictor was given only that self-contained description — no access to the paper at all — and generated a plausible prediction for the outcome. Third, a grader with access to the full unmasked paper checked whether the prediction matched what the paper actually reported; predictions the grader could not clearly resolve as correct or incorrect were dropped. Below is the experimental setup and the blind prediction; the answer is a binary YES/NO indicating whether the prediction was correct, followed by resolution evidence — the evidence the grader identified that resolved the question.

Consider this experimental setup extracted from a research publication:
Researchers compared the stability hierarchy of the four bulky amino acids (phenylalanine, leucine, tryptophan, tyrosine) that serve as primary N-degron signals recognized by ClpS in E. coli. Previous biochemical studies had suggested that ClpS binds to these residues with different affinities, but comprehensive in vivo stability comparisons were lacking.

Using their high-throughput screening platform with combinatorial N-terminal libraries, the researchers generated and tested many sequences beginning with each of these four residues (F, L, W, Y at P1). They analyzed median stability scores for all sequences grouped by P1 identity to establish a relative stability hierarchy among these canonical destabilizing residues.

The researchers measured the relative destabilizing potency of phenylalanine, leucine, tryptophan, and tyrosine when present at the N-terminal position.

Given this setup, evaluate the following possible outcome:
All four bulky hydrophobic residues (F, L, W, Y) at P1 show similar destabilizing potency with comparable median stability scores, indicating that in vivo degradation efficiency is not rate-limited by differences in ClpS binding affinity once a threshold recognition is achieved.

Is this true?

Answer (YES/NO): NO